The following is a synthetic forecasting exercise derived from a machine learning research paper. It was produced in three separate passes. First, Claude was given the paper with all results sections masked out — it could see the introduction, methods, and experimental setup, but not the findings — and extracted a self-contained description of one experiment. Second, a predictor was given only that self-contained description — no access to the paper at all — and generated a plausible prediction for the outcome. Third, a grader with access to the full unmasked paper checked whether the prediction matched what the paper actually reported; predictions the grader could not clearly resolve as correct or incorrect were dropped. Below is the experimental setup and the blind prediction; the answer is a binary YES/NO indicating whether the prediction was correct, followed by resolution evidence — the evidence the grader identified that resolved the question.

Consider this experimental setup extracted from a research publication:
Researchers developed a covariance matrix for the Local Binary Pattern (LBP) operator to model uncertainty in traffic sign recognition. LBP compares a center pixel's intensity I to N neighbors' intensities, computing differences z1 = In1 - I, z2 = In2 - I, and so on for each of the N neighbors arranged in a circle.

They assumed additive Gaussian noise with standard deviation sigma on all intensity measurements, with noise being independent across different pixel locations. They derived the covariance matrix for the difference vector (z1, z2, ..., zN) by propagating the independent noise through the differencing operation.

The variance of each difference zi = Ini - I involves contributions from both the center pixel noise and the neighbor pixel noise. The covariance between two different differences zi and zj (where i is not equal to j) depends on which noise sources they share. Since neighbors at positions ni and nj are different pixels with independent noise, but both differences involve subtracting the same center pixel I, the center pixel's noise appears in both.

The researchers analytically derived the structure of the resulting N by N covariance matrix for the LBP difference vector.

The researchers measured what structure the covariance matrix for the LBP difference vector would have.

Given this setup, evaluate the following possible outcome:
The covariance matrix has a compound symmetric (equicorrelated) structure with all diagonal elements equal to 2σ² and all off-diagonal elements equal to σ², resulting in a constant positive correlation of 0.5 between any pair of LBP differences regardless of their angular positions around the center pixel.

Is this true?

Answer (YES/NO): YES